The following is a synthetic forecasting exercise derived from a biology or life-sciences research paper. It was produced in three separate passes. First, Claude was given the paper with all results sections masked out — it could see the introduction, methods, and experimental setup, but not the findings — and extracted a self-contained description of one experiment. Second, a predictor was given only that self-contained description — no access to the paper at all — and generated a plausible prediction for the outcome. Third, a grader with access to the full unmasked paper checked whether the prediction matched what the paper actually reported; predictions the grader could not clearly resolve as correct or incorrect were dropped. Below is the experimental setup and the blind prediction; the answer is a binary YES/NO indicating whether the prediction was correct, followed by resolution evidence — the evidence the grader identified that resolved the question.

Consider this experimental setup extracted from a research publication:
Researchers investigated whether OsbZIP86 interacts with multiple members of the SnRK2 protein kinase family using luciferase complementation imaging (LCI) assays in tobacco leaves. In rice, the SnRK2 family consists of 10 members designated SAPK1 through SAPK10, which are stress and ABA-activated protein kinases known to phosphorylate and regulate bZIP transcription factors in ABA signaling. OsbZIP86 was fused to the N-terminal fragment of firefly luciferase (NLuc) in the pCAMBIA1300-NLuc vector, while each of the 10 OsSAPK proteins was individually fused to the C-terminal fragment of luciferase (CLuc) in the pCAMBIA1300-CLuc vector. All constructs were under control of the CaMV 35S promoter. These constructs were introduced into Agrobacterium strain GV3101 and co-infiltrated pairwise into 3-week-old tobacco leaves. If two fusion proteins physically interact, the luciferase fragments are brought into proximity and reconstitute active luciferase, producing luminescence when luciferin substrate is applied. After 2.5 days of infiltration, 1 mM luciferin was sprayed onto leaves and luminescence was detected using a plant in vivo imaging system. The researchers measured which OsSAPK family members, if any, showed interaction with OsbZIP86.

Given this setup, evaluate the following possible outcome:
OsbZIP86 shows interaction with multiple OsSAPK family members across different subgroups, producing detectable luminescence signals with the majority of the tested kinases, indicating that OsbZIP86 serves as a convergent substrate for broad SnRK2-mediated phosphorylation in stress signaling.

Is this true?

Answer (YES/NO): NO